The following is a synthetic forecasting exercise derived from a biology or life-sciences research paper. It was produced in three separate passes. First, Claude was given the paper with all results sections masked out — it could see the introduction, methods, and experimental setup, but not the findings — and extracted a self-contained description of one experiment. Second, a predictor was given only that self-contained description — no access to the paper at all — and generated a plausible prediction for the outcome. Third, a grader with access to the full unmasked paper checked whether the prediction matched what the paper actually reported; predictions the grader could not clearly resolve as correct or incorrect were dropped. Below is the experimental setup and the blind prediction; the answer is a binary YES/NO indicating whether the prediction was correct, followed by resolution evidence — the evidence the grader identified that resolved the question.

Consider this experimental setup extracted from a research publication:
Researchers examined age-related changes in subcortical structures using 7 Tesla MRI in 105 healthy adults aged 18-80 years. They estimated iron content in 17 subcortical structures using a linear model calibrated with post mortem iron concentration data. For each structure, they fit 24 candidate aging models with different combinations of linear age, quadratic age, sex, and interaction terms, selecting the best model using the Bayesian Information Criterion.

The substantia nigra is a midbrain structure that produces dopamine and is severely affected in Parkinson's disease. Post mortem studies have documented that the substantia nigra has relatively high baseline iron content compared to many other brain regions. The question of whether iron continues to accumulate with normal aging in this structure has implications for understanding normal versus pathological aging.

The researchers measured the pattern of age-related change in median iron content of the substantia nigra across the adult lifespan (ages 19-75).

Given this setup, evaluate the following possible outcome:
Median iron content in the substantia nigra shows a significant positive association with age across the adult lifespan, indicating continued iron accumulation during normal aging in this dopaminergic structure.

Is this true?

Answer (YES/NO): YES